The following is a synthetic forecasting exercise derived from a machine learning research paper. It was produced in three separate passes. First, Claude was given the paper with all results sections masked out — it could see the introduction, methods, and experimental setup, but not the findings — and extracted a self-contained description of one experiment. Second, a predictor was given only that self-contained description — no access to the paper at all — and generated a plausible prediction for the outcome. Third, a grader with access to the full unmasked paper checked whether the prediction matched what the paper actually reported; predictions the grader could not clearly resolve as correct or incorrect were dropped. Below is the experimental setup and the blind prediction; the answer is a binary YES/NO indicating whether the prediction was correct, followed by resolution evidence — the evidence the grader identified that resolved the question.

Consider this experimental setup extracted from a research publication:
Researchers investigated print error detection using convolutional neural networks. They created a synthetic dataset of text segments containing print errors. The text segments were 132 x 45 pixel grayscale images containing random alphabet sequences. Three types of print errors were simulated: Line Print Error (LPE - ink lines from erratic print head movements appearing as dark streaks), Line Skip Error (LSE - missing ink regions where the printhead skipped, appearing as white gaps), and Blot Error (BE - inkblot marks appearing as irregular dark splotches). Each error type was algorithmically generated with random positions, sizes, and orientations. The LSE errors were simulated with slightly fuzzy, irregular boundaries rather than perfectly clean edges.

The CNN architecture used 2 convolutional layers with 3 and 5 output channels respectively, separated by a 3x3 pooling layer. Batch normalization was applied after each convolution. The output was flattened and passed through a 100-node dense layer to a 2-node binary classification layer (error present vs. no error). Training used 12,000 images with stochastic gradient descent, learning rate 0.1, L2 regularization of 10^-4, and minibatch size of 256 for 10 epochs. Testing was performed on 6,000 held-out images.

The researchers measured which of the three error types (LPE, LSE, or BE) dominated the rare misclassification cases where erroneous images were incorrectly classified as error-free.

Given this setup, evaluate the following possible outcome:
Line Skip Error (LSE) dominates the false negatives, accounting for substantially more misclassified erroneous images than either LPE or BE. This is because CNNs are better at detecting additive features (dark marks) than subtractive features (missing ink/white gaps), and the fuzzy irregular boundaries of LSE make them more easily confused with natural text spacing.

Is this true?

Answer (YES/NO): NO